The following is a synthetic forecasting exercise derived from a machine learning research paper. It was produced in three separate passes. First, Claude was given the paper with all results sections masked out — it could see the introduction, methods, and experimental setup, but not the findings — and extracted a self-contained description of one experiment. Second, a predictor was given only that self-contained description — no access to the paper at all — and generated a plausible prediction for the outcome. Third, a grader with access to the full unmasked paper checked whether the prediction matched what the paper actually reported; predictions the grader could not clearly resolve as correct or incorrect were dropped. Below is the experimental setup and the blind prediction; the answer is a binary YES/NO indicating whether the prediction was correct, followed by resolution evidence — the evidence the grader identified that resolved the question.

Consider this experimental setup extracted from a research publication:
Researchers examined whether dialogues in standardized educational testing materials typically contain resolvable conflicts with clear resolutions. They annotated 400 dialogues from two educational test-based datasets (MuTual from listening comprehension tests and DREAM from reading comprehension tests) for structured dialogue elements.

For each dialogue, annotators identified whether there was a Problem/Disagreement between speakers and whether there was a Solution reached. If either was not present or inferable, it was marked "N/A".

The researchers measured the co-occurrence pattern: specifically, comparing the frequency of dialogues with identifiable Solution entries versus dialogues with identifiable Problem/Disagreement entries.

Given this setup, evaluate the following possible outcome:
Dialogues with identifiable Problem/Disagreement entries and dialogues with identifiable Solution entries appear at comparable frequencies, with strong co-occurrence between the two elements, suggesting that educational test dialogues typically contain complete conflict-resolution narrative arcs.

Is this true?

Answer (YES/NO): YES